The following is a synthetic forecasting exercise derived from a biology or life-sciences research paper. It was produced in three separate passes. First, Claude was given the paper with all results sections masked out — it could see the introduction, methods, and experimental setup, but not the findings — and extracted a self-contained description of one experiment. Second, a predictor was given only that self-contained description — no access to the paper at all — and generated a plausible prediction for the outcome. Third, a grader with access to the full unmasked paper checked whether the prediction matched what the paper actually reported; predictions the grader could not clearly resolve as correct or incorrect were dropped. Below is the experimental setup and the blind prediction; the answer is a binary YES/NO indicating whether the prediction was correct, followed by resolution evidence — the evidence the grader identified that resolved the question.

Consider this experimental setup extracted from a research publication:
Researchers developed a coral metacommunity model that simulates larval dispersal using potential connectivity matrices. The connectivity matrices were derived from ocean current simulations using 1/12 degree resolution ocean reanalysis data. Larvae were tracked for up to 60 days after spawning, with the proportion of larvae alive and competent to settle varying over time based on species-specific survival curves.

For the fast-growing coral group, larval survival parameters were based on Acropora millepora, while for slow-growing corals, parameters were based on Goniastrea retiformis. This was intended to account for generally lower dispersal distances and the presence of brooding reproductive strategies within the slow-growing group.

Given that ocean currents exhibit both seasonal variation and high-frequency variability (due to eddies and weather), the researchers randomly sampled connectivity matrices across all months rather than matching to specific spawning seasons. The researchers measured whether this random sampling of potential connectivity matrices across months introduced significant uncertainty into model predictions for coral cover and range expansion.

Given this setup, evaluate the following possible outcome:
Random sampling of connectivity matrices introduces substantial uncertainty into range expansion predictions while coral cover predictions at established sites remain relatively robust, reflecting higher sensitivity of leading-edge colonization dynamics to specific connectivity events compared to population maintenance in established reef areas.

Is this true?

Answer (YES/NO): NO